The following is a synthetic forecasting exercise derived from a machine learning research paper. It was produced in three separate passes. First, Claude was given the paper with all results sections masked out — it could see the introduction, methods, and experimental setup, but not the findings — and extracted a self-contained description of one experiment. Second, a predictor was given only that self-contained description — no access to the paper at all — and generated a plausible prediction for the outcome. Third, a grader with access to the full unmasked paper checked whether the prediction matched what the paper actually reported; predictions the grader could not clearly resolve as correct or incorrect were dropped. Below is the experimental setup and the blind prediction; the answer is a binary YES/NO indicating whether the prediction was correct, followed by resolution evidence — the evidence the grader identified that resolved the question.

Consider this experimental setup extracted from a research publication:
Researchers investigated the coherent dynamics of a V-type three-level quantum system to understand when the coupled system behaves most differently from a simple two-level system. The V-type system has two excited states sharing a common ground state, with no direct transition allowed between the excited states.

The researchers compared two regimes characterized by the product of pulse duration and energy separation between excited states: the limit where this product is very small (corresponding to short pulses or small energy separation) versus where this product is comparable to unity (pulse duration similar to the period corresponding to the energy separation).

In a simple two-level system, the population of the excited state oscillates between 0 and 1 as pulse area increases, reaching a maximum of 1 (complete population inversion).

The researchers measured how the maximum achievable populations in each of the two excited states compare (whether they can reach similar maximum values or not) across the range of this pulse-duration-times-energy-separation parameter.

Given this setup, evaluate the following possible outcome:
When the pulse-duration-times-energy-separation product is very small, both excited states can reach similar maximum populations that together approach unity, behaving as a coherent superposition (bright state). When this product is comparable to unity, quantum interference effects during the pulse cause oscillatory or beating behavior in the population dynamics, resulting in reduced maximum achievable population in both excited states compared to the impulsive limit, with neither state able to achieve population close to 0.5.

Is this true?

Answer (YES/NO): NO